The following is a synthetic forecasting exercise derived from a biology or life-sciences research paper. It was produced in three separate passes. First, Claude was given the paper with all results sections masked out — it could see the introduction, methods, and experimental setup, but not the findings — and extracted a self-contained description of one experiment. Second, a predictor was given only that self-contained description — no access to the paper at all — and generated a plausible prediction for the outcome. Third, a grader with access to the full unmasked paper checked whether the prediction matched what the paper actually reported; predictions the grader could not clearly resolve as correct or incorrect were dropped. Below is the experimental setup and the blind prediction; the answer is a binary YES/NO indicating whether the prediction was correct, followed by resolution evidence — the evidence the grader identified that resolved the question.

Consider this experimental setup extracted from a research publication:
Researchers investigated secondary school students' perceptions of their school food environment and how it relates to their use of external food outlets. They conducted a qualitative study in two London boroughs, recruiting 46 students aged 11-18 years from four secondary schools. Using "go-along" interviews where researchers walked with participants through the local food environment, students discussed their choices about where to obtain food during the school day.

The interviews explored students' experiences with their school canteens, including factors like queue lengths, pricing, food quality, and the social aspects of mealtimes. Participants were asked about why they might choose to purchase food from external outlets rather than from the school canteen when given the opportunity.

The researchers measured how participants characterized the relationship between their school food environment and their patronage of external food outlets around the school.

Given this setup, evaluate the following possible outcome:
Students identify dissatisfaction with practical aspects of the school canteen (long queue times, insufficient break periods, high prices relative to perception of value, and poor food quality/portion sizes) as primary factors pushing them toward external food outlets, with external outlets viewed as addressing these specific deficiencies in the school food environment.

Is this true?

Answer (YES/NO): YES